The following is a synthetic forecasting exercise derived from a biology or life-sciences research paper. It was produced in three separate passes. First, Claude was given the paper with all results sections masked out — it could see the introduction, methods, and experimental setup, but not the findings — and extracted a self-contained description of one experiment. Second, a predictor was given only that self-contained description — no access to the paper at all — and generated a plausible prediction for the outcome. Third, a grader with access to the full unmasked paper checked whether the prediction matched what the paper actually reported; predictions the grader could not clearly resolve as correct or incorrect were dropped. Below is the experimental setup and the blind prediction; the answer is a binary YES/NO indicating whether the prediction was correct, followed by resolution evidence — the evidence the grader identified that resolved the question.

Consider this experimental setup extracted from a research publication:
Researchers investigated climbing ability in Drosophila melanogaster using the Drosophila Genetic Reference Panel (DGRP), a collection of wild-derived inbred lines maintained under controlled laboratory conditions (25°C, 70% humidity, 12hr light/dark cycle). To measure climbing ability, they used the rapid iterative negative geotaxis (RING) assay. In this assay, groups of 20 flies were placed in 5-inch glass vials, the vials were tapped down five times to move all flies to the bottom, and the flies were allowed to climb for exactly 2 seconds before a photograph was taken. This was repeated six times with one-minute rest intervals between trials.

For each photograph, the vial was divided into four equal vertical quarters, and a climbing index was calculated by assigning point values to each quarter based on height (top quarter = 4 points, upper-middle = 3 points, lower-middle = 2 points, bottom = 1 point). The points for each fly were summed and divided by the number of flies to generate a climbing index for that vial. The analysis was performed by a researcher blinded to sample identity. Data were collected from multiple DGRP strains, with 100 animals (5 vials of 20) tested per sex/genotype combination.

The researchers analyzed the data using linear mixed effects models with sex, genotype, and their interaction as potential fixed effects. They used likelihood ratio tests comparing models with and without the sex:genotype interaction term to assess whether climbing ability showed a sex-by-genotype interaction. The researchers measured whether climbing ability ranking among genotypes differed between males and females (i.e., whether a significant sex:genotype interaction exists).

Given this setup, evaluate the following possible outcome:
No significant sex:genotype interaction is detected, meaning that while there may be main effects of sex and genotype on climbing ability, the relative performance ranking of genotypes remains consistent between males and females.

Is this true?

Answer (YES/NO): NO